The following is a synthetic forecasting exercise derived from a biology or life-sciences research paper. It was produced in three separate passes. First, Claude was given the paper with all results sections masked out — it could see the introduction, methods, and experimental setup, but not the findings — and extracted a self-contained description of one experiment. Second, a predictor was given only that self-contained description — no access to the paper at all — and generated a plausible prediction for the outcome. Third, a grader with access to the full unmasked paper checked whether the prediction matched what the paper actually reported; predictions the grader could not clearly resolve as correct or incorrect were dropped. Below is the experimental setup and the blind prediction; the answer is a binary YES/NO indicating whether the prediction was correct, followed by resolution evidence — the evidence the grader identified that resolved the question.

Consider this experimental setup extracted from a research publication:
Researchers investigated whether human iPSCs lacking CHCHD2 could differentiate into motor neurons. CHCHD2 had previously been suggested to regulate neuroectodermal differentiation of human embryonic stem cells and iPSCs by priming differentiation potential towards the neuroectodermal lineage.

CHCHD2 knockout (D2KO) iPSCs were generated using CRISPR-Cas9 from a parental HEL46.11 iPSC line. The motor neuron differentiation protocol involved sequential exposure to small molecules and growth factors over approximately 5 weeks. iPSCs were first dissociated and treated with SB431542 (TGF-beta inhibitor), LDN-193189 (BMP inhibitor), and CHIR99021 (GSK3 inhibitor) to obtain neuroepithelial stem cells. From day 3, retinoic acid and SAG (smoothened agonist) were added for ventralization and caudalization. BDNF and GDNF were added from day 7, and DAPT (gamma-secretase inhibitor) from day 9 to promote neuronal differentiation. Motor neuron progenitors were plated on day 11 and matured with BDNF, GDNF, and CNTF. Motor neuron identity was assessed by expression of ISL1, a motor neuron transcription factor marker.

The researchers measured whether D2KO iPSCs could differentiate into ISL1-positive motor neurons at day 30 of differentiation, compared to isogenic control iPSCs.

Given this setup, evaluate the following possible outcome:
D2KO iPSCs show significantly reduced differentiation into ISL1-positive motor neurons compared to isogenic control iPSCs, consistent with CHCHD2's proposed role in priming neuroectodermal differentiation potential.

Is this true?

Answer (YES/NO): NO